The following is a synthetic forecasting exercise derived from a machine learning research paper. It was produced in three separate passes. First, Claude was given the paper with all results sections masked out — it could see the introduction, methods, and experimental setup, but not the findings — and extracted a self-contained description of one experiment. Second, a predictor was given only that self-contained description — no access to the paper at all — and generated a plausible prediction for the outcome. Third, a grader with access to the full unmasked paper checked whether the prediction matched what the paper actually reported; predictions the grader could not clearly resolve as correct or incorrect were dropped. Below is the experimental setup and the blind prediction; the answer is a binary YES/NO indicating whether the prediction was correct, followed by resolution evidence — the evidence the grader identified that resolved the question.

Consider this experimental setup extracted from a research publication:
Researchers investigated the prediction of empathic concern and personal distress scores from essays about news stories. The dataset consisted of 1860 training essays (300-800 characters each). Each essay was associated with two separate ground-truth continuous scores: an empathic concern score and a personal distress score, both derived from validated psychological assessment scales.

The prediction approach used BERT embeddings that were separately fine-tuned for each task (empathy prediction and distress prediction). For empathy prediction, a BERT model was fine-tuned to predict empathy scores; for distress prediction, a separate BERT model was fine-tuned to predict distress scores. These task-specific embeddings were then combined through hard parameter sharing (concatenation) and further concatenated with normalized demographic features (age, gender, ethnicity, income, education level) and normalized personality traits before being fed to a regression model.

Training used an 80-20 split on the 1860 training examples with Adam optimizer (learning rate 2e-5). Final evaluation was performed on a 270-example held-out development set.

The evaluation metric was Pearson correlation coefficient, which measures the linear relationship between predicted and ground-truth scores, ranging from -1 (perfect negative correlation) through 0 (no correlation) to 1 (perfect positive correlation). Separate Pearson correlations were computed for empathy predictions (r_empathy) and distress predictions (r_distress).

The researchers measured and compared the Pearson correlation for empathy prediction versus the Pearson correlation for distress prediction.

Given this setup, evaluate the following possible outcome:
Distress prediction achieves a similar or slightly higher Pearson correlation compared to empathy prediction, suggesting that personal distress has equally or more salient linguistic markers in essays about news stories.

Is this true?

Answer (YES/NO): NO